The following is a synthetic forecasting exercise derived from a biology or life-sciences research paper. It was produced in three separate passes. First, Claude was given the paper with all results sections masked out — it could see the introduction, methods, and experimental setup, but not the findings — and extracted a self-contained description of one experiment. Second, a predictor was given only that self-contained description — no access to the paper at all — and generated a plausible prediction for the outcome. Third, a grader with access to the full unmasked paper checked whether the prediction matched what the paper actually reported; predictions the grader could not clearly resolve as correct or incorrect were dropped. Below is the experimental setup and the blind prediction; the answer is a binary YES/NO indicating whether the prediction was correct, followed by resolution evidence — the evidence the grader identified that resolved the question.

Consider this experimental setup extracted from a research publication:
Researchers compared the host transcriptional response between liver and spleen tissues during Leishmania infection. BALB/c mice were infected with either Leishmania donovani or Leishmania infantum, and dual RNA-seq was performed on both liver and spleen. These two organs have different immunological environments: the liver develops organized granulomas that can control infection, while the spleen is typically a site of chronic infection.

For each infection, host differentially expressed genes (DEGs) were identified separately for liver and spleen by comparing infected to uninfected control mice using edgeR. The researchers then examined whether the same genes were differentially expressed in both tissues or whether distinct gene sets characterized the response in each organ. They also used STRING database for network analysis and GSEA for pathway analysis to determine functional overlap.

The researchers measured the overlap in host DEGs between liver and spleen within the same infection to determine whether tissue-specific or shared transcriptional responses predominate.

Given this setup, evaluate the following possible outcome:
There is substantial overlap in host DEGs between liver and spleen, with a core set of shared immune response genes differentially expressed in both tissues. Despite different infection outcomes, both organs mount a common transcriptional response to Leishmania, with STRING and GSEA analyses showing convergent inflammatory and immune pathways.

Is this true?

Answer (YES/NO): NO